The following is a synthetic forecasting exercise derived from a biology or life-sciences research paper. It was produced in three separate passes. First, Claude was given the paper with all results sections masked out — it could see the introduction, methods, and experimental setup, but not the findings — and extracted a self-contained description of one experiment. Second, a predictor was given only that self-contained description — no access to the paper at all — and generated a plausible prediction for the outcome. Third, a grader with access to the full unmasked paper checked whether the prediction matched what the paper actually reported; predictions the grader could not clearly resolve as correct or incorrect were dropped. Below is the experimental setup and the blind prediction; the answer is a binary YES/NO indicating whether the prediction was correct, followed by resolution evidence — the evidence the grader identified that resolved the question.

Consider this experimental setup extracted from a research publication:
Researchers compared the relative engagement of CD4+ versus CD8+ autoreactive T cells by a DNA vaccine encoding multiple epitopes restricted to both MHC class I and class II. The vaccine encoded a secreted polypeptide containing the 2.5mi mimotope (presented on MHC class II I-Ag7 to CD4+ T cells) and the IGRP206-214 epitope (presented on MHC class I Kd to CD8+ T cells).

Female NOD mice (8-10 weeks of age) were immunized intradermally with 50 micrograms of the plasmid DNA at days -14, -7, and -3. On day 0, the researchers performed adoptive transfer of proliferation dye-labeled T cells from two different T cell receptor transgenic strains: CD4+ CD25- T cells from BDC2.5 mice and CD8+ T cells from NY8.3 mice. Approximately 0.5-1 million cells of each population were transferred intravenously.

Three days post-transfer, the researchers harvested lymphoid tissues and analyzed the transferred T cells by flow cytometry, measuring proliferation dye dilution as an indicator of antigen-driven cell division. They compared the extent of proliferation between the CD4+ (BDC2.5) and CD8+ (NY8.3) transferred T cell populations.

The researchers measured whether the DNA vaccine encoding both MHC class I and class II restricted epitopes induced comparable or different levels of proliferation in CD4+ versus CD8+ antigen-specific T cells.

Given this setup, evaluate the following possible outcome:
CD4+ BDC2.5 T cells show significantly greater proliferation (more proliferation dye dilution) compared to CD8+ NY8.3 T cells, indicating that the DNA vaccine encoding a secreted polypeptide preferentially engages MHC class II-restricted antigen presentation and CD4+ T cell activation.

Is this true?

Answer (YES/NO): NO